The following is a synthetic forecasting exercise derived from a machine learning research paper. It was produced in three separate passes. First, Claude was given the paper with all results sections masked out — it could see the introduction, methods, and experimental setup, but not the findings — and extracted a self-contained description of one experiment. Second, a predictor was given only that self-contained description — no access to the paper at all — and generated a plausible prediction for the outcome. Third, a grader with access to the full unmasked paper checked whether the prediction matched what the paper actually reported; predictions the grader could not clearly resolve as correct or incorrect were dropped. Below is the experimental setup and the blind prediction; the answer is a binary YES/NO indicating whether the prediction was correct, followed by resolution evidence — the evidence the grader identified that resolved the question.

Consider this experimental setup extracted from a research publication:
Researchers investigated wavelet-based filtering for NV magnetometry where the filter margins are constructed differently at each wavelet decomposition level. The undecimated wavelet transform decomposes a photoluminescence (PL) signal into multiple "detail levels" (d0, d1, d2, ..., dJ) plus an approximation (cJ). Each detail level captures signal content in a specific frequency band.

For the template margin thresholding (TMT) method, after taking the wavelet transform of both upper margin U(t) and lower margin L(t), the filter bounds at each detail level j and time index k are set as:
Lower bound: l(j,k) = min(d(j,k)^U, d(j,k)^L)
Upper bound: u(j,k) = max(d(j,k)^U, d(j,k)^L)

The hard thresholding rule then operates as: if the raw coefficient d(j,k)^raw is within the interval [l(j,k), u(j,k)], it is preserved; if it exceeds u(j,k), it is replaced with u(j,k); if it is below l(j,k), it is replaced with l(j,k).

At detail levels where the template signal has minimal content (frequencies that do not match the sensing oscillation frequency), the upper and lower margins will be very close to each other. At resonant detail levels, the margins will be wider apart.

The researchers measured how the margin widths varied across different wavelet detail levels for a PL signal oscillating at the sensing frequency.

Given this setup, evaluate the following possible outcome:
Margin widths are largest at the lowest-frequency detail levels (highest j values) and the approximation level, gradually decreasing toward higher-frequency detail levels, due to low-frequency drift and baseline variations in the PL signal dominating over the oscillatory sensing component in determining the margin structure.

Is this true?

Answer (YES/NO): NO